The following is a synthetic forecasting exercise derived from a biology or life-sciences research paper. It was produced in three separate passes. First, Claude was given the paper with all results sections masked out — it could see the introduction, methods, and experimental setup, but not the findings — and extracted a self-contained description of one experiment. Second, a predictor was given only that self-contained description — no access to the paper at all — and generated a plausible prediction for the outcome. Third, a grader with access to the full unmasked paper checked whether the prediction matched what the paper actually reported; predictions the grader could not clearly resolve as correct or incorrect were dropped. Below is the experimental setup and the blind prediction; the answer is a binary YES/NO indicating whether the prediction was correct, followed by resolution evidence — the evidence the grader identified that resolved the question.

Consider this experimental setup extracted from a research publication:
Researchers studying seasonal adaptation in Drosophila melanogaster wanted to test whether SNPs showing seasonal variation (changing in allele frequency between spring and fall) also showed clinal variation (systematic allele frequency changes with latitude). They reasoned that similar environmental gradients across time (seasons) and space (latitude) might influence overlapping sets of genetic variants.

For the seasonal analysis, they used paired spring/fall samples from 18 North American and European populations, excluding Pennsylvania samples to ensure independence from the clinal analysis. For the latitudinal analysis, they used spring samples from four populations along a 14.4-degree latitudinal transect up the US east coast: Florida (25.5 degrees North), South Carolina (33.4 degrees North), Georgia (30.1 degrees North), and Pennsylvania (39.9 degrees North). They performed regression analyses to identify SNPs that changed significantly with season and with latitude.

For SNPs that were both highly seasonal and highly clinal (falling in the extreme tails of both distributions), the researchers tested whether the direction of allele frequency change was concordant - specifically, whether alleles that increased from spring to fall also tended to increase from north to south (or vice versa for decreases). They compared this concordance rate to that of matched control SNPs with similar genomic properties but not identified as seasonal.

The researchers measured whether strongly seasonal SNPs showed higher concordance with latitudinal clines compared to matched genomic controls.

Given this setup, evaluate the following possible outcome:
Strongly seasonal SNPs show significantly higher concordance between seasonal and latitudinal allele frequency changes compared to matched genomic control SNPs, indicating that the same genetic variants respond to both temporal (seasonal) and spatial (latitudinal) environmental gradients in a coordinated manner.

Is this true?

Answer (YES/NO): YES